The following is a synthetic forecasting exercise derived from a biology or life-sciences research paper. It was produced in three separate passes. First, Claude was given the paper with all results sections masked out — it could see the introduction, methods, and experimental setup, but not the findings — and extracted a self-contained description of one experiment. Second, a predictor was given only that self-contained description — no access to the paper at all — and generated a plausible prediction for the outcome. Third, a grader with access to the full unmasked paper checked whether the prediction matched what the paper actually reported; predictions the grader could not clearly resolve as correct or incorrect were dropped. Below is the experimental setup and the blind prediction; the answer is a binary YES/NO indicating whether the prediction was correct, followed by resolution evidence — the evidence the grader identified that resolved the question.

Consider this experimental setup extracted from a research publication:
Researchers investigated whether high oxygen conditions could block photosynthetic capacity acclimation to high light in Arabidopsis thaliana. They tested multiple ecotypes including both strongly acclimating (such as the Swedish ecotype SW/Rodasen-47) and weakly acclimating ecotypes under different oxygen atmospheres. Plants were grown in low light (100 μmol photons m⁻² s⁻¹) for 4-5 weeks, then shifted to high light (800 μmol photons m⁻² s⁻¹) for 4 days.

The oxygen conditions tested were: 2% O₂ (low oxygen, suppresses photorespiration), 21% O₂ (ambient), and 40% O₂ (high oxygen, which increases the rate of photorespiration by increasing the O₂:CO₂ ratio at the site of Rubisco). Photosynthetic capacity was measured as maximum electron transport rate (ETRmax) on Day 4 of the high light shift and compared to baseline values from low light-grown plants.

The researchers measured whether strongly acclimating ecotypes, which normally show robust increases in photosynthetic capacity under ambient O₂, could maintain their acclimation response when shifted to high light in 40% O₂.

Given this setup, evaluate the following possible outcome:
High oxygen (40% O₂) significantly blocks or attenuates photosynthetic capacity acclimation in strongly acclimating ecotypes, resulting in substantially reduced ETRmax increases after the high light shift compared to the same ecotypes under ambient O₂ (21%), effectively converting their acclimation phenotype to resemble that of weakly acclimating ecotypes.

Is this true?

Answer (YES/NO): YES